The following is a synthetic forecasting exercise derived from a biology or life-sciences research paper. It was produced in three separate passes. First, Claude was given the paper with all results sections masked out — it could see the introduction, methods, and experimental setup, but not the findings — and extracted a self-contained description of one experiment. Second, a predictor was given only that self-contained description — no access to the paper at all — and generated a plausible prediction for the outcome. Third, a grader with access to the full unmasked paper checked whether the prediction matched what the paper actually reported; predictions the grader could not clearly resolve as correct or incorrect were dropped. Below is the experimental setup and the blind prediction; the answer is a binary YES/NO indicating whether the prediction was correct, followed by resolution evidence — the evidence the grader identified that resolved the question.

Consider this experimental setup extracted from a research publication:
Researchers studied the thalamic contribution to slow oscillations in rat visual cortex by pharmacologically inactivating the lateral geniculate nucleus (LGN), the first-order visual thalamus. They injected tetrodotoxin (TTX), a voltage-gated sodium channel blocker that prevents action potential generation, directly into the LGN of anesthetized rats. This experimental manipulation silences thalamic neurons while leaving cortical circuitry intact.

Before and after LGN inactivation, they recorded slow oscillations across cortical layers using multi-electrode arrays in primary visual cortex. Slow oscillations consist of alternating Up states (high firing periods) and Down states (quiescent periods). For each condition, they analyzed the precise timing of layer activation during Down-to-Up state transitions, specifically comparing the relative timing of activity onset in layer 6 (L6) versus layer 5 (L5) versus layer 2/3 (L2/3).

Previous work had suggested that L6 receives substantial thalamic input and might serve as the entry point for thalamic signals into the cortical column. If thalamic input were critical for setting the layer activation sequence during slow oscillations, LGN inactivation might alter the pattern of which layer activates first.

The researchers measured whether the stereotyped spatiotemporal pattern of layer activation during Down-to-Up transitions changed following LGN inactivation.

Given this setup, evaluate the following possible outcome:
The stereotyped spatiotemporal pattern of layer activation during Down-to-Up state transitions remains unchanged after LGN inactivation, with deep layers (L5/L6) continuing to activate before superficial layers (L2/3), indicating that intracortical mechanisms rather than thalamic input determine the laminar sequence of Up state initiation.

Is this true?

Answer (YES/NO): YES